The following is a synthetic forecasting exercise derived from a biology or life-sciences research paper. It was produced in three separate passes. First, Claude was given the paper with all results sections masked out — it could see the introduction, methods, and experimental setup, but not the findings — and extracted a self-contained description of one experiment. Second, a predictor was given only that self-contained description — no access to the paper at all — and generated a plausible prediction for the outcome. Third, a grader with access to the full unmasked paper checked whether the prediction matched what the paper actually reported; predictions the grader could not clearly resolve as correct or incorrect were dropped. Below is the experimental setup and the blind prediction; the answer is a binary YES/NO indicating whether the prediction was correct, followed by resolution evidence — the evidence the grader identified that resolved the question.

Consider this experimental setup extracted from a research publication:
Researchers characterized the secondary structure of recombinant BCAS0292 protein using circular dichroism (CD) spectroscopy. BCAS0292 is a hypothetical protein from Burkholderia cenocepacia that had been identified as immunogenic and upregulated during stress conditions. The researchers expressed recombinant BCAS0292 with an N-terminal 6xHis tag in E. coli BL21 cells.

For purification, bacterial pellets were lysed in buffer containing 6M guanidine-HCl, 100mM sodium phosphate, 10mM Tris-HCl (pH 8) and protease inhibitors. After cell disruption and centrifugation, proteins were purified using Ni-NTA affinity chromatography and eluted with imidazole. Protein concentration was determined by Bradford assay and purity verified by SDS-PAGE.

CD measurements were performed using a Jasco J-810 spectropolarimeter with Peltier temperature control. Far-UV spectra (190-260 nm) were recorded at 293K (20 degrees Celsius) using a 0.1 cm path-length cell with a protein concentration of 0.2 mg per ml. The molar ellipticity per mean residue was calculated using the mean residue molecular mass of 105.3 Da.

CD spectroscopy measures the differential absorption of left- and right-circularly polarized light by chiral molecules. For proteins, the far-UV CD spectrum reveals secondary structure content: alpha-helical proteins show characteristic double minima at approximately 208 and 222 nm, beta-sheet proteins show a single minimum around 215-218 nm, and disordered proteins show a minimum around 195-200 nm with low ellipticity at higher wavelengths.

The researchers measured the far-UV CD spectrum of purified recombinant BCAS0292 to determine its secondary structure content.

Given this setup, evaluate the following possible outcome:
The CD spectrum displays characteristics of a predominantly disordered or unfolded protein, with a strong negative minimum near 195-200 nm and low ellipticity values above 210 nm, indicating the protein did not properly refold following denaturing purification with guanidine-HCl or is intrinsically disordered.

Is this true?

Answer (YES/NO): NO